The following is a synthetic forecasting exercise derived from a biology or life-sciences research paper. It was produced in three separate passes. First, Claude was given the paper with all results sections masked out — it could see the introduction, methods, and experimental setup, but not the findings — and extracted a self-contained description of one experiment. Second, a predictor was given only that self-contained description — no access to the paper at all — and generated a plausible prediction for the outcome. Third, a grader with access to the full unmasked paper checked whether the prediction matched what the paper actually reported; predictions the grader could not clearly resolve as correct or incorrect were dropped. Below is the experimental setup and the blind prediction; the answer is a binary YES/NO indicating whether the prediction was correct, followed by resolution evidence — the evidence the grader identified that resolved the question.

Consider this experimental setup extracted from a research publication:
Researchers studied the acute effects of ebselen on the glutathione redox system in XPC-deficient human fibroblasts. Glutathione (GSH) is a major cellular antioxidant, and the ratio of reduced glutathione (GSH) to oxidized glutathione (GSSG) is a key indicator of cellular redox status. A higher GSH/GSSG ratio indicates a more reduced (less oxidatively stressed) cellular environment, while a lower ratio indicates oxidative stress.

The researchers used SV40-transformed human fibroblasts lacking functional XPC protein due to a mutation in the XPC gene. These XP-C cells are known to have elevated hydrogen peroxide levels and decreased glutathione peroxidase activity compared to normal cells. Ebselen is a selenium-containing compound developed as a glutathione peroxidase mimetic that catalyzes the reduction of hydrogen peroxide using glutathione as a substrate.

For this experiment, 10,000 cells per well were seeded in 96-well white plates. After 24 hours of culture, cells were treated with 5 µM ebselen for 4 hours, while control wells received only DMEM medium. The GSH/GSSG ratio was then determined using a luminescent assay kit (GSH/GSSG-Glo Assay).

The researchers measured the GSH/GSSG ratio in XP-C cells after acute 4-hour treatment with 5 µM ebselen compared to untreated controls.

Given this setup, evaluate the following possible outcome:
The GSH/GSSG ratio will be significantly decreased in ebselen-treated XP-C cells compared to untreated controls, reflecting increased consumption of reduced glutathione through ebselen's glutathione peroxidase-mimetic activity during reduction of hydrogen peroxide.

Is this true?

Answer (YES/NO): YES